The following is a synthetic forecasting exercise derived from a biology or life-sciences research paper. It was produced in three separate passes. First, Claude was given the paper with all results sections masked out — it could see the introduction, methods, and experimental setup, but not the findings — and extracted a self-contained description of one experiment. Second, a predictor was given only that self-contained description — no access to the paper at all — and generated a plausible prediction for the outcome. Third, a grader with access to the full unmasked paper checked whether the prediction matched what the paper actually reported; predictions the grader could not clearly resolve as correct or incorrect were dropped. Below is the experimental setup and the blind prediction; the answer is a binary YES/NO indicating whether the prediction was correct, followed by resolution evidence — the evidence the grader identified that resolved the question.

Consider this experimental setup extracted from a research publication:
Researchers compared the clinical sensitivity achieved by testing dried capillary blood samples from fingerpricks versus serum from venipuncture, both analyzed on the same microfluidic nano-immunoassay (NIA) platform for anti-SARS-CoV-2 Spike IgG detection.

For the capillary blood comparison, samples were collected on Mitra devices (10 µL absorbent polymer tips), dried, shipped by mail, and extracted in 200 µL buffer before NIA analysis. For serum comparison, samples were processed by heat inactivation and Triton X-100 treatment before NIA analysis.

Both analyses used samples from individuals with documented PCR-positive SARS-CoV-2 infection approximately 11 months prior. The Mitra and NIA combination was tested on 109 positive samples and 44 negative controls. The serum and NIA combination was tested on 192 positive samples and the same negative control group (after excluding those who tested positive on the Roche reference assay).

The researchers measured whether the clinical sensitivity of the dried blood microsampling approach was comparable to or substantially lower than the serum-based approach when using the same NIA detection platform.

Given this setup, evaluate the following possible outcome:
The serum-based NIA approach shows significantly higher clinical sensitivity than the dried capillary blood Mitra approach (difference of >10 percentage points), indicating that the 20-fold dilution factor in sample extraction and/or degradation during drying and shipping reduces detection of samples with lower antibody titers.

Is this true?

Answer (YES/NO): NO